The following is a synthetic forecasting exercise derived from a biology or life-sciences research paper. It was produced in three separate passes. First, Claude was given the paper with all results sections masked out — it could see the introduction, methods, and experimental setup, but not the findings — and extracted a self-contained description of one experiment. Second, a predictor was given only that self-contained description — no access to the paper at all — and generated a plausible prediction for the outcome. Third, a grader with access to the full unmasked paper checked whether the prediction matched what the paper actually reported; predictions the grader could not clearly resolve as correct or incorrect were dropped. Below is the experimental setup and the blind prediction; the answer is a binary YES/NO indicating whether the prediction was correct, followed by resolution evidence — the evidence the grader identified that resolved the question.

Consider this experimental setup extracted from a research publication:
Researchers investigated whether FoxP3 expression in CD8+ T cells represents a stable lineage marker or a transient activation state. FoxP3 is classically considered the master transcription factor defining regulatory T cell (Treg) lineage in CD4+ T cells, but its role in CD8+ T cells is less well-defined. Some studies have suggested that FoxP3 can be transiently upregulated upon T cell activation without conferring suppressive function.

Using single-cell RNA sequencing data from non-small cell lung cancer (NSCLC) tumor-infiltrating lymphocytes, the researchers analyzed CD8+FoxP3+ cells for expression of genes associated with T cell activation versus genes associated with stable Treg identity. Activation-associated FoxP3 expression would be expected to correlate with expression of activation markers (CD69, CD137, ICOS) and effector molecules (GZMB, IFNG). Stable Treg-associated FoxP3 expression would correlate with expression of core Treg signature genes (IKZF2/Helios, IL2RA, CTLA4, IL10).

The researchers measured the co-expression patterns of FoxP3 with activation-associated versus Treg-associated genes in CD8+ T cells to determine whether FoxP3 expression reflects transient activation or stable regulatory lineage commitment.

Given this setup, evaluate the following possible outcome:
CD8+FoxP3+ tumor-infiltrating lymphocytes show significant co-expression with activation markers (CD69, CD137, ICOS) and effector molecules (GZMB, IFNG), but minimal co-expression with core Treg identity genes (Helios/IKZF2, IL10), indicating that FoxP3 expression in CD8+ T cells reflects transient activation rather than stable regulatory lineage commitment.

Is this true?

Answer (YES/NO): YES